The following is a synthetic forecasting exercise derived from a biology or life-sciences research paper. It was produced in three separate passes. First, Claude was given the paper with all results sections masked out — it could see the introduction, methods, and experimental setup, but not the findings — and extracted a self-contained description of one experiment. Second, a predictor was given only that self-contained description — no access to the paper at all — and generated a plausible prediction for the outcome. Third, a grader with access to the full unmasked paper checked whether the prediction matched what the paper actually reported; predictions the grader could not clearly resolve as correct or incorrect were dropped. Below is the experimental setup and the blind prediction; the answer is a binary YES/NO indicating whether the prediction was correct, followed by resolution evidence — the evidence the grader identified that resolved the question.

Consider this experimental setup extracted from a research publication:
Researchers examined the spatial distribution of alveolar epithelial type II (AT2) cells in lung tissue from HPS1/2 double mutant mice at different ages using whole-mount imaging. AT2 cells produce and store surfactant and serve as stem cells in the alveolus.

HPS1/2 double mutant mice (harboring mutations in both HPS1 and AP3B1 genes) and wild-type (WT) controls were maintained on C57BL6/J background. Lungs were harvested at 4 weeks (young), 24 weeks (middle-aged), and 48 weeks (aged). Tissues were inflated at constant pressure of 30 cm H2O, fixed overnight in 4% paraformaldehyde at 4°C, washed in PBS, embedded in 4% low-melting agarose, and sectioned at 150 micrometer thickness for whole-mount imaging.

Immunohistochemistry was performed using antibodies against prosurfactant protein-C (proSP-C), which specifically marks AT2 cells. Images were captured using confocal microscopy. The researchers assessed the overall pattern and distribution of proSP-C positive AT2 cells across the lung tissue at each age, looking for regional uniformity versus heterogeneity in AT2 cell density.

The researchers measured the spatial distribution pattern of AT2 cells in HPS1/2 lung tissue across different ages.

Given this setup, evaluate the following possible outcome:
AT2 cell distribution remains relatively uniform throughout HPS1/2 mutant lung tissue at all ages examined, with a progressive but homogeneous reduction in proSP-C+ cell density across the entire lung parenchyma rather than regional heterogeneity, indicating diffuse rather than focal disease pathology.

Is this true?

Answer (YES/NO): NO